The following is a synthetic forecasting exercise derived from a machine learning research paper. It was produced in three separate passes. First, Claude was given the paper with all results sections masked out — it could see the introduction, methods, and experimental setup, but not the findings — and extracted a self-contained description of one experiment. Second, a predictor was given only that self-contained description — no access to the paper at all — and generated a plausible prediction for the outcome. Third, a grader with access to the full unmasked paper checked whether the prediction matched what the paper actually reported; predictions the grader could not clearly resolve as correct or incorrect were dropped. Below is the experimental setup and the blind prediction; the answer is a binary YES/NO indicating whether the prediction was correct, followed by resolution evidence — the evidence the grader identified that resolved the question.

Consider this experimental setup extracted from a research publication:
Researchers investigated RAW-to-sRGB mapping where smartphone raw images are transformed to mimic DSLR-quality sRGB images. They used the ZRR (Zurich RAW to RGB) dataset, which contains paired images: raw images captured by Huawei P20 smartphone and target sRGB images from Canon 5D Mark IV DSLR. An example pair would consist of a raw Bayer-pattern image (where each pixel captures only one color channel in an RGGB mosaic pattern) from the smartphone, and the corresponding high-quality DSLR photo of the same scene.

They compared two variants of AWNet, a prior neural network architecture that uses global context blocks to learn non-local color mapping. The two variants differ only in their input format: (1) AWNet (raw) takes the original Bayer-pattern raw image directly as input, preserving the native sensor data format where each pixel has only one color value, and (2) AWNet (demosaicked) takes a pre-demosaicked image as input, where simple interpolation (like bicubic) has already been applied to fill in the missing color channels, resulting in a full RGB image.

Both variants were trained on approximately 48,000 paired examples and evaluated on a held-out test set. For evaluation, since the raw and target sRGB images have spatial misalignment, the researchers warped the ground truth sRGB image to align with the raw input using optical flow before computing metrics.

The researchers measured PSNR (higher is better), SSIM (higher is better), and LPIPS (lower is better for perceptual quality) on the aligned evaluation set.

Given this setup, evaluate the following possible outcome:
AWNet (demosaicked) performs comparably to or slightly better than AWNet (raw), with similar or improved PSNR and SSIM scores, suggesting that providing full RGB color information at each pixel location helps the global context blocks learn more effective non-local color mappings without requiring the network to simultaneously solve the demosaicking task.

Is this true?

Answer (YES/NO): NO